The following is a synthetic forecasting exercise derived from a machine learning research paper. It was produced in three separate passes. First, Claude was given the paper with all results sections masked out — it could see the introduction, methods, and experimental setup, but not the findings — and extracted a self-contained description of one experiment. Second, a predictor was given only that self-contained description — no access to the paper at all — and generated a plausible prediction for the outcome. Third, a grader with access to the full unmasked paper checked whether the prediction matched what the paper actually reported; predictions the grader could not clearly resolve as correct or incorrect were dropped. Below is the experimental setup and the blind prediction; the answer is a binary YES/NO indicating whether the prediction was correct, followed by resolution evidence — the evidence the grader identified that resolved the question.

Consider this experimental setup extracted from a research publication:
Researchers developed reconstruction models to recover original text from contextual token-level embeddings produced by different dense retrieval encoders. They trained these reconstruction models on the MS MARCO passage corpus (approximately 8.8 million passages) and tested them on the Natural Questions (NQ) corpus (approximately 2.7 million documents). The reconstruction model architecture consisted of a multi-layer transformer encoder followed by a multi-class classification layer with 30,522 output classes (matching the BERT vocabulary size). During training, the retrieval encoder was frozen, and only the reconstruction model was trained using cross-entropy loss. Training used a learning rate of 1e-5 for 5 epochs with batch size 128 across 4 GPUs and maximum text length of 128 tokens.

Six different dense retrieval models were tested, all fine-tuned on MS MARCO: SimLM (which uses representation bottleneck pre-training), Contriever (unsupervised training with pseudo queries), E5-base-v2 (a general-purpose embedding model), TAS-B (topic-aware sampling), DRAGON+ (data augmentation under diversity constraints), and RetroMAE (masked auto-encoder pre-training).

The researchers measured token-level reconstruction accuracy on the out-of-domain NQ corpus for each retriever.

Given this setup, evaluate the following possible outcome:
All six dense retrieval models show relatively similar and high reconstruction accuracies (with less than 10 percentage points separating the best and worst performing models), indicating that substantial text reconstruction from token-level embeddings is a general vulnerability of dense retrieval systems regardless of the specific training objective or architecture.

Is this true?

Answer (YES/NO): YES